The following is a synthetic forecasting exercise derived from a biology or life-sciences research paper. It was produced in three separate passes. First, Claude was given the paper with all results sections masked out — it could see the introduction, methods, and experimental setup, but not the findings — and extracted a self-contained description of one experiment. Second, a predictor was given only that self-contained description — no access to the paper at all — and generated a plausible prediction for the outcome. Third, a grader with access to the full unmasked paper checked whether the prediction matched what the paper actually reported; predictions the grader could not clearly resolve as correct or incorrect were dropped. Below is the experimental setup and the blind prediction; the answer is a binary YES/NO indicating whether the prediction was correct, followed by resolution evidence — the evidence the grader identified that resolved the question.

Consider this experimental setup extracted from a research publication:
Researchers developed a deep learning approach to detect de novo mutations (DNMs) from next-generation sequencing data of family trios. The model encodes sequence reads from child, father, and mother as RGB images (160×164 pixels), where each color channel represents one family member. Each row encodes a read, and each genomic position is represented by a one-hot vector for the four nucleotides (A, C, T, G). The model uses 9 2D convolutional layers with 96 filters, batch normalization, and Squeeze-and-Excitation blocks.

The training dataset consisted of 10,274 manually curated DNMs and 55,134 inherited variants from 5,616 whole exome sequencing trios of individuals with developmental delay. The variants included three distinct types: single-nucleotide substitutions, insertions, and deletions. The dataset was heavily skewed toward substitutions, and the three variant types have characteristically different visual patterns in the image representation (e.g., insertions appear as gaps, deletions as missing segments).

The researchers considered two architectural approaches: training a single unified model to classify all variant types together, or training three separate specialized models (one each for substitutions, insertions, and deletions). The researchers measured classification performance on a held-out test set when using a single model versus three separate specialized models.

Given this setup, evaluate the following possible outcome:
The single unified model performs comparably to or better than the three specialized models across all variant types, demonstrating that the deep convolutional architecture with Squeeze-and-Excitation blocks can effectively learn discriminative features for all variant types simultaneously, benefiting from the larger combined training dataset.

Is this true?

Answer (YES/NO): NO